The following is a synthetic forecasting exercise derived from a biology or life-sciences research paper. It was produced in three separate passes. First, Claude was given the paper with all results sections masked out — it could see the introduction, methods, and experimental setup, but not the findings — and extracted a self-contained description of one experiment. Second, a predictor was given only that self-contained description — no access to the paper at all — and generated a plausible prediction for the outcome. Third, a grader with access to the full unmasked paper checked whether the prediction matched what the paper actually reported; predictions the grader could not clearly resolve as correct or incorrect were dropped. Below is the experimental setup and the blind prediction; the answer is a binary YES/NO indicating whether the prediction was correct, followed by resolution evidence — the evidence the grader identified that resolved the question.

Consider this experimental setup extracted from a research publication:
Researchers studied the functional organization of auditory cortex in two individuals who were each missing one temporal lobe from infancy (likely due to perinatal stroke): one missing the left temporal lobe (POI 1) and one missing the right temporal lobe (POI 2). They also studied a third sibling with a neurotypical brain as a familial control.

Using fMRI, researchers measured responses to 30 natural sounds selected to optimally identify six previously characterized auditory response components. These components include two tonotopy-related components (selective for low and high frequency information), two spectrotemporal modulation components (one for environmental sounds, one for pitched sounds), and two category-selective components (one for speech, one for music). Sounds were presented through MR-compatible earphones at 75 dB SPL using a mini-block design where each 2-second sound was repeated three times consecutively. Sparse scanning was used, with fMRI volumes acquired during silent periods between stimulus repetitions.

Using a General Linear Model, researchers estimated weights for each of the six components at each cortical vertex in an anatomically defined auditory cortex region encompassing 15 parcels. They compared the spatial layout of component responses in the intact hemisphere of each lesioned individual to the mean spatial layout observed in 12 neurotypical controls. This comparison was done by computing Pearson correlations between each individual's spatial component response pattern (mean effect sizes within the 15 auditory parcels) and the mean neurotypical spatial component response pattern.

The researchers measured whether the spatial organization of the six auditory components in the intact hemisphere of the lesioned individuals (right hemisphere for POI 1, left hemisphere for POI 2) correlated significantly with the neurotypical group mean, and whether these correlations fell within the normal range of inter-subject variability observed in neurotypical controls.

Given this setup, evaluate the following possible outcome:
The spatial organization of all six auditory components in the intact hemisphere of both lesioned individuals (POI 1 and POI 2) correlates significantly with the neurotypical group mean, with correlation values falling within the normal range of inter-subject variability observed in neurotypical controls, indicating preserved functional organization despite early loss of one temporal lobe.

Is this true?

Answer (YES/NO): NO